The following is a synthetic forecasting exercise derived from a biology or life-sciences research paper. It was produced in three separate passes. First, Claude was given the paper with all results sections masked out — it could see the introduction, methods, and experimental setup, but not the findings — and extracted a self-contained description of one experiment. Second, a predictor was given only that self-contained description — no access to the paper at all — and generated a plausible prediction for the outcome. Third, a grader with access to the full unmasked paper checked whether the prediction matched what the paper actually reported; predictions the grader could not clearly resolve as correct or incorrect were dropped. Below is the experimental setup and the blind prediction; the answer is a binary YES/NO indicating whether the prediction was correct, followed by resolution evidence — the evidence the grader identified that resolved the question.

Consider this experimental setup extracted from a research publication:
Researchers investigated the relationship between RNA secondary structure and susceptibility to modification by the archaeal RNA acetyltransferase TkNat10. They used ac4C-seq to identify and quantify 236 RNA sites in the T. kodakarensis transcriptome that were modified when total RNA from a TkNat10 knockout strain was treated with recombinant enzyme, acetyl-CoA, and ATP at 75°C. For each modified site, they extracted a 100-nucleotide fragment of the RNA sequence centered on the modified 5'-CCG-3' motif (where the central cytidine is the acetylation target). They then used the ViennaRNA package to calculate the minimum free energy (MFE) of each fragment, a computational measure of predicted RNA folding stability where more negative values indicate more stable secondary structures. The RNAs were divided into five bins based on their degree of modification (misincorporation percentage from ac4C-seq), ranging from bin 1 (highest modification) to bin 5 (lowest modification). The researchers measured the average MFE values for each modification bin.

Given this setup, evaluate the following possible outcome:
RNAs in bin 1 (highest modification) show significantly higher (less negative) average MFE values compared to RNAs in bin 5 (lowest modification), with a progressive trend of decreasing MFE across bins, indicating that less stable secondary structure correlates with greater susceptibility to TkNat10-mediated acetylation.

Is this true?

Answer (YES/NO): YES